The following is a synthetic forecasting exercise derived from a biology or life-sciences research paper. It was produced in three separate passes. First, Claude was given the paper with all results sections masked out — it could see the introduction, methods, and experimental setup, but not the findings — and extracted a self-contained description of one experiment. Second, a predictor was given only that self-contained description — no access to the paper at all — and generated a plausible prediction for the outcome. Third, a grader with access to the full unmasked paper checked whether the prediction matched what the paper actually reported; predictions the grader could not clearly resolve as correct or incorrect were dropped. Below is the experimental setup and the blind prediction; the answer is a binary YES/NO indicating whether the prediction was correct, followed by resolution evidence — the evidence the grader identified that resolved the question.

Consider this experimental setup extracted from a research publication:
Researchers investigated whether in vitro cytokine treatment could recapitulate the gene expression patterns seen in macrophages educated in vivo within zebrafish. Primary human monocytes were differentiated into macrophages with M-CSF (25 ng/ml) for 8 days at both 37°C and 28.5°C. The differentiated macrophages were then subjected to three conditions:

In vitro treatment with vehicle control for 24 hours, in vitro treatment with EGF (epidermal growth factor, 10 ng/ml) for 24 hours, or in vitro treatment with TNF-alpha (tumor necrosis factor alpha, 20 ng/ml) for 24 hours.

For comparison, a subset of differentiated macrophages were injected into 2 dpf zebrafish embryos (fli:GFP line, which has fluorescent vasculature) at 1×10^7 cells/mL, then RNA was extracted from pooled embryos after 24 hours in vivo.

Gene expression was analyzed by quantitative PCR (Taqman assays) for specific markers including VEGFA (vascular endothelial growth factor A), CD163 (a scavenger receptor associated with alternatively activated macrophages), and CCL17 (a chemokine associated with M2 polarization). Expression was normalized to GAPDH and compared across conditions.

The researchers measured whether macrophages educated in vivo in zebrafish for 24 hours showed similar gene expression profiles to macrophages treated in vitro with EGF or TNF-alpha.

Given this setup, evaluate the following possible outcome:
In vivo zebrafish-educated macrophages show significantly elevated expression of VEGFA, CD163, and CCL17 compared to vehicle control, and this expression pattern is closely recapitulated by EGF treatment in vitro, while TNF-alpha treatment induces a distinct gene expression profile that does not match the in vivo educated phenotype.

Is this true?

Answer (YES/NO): NO